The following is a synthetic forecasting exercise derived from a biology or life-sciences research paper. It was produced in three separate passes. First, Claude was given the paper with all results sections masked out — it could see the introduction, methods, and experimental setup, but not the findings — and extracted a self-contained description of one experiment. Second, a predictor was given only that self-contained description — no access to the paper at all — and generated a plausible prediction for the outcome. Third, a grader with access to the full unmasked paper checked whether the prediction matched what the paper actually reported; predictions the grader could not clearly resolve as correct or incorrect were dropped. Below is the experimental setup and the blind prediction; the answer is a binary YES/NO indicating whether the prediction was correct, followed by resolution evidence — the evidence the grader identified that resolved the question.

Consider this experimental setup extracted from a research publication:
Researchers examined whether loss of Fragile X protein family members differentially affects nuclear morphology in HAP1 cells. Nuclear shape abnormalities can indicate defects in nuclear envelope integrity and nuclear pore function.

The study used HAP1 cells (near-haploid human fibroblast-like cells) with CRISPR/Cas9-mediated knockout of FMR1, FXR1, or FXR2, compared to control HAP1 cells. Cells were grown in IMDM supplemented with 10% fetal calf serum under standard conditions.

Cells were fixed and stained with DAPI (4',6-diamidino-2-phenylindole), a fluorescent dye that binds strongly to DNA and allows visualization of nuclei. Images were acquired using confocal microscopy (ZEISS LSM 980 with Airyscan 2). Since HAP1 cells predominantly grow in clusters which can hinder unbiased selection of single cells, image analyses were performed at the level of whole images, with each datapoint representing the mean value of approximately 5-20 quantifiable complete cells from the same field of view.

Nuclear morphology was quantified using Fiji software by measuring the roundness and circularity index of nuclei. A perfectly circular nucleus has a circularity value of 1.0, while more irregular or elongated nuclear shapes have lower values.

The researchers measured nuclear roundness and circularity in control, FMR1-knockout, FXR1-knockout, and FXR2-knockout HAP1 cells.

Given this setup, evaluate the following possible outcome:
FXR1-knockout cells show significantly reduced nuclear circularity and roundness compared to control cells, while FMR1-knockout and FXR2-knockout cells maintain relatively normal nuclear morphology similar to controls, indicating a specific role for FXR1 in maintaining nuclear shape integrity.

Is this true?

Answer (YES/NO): NO